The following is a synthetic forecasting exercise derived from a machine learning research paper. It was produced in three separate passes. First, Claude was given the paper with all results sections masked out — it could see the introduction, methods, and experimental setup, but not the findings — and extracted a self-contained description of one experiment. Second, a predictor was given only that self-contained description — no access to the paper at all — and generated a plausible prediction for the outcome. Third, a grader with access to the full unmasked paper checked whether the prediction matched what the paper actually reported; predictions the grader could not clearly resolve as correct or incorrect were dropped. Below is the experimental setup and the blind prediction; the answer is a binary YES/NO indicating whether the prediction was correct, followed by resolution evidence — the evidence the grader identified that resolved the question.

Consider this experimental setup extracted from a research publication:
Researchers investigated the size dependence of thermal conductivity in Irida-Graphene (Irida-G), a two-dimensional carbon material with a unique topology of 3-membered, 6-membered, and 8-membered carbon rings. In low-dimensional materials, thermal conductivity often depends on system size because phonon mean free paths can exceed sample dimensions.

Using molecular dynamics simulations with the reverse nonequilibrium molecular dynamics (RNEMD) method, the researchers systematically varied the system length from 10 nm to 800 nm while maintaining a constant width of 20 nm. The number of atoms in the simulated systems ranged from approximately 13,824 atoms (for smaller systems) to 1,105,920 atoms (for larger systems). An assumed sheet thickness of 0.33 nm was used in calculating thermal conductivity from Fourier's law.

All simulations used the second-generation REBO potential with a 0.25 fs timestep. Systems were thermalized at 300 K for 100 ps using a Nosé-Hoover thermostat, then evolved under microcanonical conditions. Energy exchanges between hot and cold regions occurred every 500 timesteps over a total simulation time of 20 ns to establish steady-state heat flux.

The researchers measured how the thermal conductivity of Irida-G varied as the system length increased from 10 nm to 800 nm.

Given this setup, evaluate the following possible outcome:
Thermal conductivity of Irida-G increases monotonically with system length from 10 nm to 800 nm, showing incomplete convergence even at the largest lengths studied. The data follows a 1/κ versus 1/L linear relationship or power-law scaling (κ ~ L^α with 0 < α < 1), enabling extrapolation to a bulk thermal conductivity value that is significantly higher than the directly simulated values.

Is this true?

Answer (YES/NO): YES